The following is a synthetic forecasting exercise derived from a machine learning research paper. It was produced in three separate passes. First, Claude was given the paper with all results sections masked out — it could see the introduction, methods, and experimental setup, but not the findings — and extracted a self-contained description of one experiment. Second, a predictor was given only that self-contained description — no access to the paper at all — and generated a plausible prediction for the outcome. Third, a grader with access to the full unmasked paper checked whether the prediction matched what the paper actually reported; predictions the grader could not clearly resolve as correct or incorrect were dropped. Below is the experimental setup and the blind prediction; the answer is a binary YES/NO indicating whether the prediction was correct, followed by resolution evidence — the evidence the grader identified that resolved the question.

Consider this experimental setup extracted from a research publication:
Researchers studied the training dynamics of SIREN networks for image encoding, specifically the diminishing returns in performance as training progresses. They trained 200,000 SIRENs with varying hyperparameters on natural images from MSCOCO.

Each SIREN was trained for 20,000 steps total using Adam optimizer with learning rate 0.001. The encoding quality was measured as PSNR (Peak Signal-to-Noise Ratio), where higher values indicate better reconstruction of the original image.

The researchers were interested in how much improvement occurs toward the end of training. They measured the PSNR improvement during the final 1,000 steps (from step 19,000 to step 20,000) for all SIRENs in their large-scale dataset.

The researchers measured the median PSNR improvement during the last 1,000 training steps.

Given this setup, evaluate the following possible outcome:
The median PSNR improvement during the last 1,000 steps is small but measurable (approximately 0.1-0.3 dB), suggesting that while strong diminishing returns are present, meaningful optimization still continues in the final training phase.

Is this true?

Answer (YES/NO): NO